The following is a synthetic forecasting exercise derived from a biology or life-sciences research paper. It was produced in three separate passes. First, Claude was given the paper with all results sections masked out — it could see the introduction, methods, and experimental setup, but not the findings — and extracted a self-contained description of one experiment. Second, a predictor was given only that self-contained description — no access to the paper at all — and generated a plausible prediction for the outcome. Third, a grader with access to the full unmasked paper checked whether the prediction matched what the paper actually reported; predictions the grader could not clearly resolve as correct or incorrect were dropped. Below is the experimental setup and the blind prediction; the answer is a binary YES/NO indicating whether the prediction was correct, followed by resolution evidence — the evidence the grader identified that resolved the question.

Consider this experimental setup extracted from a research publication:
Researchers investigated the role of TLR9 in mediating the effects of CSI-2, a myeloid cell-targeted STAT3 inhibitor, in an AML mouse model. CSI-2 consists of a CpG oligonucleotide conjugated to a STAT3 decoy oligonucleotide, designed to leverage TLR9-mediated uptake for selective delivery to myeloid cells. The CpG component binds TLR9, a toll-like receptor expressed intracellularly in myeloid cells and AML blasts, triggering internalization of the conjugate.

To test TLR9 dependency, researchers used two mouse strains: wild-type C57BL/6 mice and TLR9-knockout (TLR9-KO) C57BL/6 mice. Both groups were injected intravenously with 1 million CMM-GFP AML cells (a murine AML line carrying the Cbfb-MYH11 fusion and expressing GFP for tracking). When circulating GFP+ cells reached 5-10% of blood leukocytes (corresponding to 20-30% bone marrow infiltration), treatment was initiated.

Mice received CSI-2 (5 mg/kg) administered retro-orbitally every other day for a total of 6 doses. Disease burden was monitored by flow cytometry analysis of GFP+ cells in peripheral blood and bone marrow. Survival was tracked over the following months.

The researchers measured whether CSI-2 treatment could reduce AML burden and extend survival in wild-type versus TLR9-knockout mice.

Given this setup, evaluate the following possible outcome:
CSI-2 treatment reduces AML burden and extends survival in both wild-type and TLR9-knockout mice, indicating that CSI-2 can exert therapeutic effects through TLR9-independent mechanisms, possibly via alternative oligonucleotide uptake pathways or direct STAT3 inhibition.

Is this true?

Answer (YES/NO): NO